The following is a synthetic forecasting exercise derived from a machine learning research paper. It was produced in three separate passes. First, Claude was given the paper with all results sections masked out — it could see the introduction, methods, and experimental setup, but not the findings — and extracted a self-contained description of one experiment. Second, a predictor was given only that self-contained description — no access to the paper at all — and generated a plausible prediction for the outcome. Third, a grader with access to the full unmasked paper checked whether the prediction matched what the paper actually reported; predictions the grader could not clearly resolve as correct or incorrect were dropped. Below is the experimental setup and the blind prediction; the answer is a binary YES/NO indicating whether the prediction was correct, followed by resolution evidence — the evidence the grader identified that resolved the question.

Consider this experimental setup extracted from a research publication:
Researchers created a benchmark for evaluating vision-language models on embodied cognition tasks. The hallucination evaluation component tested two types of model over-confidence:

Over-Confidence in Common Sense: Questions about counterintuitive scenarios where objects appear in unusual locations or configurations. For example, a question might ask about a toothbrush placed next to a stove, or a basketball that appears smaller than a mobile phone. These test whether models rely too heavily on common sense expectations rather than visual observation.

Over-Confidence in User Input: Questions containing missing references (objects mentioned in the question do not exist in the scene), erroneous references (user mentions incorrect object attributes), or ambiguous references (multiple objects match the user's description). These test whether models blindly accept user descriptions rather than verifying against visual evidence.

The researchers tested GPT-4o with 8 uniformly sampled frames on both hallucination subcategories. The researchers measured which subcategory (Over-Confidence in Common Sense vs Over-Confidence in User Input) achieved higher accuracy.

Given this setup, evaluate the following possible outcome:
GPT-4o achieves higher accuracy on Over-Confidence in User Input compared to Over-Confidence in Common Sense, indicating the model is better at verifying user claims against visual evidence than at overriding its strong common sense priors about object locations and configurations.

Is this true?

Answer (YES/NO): NO